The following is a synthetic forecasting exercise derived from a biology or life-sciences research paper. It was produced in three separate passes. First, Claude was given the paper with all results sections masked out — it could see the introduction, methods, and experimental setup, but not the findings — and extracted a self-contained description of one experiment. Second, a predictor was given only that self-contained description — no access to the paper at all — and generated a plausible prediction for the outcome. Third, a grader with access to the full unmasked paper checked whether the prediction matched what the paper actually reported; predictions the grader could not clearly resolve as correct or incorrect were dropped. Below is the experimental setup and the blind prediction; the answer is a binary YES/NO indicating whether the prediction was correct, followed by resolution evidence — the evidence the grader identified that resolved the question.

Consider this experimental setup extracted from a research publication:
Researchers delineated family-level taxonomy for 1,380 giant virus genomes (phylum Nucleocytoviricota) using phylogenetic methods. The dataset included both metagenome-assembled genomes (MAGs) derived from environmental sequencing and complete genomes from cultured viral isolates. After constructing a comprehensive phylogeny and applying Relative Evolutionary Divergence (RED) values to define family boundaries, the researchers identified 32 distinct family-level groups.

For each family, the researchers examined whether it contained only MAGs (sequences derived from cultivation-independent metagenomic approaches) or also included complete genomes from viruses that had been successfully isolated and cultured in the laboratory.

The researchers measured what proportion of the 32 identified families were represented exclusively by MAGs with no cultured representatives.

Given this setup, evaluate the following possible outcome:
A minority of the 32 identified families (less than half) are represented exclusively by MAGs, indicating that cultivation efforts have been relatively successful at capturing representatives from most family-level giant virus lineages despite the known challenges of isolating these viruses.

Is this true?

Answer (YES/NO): NO